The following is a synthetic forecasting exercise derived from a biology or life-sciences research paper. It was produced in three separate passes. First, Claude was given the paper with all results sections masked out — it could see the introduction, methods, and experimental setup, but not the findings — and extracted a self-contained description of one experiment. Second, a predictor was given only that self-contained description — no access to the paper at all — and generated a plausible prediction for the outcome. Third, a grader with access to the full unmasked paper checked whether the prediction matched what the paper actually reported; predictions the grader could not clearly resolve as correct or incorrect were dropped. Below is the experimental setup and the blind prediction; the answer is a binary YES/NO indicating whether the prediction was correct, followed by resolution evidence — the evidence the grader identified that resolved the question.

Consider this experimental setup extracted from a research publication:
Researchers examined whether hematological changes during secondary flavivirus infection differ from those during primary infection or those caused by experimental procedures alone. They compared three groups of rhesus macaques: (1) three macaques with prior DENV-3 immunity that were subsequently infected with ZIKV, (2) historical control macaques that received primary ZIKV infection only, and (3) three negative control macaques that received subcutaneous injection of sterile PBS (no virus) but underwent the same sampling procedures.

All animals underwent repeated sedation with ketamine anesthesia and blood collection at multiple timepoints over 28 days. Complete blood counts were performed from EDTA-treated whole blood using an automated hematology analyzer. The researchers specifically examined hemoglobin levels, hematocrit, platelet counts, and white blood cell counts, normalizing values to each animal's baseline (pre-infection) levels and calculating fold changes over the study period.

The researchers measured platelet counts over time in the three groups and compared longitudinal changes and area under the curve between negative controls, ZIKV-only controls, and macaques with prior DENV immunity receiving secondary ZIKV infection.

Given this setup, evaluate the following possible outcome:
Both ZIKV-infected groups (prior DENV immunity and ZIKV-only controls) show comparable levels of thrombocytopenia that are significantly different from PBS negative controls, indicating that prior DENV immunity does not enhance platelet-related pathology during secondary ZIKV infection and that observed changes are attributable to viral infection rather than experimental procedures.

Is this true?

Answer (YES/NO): NO